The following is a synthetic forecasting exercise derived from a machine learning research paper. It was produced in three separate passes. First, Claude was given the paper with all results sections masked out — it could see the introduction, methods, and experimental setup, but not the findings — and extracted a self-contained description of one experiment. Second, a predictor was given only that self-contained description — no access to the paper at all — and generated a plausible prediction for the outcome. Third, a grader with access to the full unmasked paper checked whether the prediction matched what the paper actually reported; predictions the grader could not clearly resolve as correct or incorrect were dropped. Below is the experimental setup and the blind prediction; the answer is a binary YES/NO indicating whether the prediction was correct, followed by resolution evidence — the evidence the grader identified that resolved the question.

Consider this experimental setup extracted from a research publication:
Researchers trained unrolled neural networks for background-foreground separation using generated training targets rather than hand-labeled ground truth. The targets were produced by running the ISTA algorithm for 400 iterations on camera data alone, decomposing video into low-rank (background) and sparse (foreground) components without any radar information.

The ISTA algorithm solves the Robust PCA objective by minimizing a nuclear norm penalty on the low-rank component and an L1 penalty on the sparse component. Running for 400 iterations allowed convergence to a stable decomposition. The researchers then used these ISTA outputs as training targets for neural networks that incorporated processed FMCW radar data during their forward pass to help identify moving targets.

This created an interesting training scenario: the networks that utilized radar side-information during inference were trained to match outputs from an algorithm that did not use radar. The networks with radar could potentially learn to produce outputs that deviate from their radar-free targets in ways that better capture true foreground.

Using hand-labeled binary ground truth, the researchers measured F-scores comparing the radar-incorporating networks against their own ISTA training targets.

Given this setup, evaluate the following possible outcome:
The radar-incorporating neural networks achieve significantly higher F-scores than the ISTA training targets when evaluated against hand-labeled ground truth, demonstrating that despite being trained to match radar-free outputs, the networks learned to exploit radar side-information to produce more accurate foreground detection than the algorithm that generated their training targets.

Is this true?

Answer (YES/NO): YES